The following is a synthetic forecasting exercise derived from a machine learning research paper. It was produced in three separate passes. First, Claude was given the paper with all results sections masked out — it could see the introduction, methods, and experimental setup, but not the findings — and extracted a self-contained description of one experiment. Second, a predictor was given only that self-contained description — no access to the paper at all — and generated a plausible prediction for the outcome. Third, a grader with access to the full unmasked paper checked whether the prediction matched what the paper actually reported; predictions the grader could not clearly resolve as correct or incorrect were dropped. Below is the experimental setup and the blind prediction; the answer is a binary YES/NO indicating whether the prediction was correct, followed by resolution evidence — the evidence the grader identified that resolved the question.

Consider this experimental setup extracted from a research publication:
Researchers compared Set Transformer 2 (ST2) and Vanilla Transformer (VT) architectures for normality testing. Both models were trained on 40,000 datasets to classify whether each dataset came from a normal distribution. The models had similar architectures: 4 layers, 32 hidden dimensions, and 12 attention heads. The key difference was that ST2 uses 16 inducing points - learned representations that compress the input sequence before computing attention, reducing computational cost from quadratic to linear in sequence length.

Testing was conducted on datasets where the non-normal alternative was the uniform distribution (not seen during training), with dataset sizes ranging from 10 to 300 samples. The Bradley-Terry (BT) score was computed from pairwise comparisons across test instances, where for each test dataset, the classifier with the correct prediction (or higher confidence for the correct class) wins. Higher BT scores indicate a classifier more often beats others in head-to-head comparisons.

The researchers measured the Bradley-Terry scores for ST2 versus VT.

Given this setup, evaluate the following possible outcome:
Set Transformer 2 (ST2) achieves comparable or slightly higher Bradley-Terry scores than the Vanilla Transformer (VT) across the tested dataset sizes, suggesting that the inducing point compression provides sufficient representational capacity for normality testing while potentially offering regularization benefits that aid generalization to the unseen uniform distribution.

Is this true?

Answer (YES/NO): NO